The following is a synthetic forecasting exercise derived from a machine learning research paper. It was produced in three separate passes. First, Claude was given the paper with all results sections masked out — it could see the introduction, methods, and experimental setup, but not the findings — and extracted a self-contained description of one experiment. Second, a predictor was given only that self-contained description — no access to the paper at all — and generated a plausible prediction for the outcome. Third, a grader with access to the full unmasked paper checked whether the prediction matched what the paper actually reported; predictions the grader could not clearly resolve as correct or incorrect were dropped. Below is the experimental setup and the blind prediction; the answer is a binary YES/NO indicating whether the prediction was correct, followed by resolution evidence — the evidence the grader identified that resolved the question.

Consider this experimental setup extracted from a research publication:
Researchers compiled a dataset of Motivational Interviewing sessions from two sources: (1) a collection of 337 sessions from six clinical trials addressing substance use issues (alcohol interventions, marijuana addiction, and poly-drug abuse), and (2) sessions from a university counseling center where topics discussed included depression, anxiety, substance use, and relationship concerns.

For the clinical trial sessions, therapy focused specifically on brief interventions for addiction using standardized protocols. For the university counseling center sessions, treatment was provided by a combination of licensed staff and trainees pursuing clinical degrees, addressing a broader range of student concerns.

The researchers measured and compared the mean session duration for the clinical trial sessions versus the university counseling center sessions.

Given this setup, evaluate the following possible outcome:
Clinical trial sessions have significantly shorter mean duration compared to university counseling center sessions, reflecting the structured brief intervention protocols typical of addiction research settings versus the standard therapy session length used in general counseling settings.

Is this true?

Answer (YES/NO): YES